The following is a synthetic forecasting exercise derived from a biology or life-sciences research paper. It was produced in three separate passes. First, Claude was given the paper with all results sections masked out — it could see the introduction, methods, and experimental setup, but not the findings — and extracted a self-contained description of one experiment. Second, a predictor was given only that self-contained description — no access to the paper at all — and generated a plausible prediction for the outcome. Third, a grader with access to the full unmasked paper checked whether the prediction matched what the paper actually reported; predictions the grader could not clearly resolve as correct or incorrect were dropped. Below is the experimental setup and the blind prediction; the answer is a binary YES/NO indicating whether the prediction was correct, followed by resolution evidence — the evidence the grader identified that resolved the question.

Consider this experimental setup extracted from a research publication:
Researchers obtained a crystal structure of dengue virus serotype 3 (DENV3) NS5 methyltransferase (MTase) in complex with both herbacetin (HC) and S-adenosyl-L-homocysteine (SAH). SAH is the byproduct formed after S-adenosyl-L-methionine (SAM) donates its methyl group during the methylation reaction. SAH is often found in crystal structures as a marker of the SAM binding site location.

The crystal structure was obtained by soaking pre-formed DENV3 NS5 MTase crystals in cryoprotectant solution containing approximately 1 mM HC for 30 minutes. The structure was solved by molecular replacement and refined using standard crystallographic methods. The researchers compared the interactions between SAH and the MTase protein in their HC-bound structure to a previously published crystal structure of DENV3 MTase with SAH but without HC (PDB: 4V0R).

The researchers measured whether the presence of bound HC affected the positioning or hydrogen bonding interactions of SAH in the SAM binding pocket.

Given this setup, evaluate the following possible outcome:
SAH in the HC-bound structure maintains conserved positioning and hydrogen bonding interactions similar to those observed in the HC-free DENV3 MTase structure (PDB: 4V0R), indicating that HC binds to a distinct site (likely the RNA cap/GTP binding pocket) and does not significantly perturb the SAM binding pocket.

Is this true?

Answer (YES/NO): YES